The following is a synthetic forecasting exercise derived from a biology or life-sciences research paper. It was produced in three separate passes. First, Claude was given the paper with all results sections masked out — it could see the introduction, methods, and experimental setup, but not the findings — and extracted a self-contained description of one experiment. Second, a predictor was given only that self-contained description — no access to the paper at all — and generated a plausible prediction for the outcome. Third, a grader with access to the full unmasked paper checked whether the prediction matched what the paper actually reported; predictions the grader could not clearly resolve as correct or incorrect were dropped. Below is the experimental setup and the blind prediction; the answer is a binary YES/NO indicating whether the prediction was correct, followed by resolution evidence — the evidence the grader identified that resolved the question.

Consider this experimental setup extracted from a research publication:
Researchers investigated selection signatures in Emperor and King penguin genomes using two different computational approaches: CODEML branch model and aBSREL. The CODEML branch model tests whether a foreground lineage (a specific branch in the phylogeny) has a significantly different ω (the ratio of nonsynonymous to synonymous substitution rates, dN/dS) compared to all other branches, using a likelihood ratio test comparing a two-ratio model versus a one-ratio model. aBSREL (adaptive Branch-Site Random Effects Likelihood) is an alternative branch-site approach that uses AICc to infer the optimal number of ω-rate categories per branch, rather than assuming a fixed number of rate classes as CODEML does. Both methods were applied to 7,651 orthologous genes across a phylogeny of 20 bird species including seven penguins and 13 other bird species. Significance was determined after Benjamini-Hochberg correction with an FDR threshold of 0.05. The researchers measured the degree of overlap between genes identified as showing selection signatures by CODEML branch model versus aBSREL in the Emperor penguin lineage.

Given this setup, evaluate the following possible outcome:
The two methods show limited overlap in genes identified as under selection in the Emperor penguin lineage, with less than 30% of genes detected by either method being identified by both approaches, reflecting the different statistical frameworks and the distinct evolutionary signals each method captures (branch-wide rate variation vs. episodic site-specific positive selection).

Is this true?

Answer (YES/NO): NO